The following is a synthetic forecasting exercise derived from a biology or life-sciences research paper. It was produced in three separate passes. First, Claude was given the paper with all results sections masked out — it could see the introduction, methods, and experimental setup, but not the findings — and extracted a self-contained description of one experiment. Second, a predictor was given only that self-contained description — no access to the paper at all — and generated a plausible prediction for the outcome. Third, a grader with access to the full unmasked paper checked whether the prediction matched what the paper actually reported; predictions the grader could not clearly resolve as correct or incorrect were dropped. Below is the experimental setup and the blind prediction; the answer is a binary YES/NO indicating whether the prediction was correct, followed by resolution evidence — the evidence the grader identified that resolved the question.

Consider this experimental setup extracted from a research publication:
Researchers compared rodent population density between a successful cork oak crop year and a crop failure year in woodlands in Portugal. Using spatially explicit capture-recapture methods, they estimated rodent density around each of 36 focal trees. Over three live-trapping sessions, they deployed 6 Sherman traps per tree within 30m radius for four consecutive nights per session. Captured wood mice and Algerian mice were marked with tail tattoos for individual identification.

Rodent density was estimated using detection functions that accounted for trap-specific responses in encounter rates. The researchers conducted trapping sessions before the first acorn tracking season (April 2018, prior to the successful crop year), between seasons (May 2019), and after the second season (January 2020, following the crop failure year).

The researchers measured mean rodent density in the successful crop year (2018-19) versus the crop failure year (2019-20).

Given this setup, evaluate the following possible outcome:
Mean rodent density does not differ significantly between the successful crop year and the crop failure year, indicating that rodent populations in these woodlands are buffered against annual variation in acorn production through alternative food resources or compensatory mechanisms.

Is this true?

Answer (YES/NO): NO